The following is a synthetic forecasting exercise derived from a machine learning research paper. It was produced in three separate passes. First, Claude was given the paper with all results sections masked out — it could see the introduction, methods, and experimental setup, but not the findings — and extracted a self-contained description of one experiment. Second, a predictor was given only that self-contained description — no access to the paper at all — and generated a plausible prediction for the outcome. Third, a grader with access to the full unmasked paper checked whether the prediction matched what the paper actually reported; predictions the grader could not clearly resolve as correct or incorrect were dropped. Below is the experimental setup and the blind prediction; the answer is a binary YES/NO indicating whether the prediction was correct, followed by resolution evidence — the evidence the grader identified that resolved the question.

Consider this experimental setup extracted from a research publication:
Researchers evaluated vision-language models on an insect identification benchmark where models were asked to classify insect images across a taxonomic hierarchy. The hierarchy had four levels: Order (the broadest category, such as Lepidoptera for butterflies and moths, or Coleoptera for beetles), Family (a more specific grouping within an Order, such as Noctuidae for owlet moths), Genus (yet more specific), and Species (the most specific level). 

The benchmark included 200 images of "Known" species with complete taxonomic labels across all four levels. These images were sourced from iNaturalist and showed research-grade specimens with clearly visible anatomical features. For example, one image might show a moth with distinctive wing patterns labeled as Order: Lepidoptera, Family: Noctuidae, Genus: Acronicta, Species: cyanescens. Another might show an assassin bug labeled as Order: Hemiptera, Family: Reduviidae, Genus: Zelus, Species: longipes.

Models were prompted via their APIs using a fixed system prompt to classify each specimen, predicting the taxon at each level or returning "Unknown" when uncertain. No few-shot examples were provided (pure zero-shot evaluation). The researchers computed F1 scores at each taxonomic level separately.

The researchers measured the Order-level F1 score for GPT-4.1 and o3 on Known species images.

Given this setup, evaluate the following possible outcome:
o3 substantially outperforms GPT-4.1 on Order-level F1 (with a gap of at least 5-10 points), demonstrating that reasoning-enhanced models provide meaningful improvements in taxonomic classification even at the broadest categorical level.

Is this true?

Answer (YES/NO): NO